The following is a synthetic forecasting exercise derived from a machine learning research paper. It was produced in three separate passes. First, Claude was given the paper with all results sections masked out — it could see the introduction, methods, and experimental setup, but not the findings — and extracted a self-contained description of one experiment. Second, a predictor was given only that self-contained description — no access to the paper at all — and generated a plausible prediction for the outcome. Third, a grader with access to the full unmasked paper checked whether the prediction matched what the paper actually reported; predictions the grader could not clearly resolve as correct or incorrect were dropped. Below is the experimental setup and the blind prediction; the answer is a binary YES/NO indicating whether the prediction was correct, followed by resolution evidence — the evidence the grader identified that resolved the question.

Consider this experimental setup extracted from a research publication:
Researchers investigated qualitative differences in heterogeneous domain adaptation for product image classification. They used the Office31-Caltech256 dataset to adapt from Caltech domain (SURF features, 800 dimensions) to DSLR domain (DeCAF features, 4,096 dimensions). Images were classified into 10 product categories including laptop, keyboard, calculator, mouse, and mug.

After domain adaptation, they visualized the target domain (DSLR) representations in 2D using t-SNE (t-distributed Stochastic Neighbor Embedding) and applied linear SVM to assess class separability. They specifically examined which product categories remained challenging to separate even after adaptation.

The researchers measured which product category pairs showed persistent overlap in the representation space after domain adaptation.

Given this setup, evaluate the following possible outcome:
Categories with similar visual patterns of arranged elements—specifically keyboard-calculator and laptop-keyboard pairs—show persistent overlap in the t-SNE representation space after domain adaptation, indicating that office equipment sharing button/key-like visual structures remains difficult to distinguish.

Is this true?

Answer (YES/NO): NO